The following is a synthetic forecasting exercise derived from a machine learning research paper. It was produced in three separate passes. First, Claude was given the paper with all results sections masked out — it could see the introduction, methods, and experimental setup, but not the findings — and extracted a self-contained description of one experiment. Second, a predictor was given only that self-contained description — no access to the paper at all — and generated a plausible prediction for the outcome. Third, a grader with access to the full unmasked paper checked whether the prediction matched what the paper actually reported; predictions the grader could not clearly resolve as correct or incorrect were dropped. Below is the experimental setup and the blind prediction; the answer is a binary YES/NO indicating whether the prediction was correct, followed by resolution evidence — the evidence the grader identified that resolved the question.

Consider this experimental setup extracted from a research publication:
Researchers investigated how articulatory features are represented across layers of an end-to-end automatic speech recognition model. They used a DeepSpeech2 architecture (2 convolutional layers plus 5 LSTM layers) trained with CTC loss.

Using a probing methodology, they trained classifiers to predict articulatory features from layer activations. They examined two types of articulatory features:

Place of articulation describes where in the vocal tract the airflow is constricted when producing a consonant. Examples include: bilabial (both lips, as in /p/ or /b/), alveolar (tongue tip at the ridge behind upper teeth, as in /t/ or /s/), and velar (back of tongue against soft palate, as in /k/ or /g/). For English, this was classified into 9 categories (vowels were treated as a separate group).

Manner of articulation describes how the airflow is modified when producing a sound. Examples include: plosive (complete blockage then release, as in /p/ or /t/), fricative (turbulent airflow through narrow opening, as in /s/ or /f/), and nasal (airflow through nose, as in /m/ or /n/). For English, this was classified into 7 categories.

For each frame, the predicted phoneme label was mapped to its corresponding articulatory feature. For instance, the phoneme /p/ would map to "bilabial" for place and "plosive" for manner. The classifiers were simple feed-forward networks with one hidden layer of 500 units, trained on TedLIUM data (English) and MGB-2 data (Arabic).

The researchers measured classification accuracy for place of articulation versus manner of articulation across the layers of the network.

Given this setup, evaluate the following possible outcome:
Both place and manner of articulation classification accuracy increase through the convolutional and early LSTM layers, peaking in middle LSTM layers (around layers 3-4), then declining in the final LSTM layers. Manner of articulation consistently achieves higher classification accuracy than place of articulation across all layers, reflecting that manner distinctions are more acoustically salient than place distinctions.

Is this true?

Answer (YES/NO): NO